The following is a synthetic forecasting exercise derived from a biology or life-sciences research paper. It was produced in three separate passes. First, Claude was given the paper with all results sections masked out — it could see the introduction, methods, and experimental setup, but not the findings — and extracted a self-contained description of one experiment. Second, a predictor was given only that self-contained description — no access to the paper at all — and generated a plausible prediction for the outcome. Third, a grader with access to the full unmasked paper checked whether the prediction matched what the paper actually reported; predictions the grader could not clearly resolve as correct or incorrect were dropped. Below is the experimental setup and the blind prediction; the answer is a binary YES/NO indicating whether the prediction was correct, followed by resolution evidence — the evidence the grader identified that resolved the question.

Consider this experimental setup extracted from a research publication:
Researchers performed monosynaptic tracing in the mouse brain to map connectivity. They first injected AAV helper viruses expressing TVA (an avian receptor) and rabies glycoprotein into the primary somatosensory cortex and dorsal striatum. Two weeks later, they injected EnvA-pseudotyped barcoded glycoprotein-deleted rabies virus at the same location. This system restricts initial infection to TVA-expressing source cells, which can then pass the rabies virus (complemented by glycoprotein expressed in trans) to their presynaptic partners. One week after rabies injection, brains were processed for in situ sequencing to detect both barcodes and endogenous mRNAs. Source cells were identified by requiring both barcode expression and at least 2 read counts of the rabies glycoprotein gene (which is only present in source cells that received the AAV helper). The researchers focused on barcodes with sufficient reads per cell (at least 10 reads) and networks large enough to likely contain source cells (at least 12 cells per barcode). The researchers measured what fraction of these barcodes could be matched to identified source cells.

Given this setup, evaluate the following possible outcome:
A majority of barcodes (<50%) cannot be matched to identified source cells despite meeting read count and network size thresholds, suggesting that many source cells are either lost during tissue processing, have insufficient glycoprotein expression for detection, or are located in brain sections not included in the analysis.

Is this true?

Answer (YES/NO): NO